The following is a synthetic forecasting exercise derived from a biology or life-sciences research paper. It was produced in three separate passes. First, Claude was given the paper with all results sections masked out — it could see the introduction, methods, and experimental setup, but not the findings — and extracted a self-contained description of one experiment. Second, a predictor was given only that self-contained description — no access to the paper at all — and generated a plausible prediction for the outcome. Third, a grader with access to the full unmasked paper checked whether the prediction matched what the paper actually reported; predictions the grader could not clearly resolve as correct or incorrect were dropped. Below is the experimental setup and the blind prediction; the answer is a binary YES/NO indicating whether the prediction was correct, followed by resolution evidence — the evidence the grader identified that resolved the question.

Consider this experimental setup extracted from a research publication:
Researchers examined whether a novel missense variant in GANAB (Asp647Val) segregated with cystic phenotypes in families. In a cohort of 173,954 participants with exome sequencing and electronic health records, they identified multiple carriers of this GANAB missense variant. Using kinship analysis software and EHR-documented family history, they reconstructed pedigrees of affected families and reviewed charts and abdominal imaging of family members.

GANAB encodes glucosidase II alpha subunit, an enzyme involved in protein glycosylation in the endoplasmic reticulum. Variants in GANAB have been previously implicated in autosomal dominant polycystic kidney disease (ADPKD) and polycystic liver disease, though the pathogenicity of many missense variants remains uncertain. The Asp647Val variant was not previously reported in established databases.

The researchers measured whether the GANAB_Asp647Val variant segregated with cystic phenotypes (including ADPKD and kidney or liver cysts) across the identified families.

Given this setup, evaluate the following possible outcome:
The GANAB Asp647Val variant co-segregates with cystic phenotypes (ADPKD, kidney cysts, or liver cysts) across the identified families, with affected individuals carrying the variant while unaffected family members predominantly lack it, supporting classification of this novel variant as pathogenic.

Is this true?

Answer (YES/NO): YES